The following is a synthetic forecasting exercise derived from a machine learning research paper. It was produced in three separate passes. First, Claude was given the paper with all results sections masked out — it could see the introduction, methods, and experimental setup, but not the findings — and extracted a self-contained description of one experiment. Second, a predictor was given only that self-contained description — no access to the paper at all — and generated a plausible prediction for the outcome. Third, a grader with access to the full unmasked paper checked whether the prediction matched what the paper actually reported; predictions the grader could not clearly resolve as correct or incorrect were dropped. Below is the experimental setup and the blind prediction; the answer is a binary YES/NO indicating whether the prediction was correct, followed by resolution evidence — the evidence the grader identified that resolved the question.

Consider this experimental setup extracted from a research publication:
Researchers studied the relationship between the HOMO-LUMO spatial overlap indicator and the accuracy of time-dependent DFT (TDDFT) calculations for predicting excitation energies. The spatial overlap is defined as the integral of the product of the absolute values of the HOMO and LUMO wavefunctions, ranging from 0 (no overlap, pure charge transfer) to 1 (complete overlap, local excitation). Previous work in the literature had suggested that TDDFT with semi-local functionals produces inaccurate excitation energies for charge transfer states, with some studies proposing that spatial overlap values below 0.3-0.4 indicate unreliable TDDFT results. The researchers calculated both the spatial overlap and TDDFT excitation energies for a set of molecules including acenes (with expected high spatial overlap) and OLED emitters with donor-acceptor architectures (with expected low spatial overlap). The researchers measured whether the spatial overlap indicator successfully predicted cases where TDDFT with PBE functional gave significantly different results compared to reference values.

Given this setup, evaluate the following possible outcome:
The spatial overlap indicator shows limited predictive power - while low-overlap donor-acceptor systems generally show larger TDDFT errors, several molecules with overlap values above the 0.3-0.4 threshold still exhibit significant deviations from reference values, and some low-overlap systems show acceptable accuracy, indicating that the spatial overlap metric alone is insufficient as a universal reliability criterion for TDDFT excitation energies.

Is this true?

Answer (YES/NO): NO